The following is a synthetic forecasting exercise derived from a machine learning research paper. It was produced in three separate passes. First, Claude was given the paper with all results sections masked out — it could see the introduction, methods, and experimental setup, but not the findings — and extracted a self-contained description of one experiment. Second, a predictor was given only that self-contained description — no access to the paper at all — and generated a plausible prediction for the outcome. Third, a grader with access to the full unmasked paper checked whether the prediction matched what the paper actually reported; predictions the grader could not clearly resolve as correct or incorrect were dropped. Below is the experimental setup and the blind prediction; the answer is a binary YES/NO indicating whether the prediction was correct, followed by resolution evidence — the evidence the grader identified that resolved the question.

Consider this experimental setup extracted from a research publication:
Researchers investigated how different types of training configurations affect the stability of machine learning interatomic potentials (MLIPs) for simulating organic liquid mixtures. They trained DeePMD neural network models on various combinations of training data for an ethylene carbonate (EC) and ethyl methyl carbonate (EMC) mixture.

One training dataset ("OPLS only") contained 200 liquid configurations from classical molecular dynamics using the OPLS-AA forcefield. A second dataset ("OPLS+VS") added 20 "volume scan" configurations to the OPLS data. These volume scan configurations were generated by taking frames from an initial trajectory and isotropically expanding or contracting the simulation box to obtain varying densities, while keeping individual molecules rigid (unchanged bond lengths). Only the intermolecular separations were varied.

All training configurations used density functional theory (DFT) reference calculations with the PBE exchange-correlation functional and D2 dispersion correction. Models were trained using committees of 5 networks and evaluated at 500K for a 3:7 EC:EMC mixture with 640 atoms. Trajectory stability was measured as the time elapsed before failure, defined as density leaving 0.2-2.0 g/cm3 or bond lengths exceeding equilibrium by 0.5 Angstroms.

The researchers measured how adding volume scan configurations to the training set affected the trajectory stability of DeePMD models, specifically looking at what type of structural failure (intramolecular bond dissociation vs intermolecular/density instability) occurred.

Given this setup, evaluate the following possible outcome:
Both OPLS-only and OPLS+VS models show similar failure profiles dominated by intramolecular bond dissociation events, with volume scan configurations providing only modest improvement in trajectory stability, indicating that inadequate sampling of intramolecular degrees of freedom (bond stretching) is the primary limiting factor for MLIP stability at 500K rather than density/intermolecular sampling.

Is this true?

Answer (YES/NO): NO